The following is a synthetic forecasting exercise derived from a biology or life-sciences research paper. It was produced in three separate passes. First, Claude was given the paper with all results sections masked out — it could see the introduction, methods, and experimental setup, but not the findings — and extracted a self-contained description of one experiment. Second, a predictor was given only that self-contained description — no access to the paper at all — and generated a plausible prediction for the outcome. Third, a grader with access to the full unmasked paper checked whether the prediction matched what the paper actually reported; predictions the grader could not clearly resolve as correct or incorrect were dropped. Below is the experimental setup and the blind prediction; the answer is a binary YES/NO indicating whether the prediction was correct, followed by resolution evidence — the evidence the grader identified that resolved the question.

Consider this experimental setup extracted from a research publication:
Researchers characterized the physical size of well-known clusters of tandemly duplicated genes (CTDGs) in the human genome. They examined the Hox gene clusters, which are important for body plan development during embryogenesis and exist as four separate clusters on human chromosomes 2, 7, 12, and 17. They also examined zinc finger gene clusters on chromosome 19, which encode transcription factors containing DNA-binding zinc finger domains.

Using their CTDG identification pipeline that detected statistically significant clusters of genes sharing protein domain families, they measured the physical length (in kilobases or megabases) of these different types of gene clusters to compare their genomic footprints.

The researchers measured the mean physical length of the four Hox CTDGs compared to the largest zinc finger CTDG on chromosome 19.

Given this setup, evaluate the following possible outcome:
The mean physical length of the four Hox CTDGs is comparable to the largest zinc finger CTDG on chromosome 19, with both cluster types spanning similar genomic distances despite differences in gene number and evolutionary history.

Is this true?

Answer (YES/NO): NO